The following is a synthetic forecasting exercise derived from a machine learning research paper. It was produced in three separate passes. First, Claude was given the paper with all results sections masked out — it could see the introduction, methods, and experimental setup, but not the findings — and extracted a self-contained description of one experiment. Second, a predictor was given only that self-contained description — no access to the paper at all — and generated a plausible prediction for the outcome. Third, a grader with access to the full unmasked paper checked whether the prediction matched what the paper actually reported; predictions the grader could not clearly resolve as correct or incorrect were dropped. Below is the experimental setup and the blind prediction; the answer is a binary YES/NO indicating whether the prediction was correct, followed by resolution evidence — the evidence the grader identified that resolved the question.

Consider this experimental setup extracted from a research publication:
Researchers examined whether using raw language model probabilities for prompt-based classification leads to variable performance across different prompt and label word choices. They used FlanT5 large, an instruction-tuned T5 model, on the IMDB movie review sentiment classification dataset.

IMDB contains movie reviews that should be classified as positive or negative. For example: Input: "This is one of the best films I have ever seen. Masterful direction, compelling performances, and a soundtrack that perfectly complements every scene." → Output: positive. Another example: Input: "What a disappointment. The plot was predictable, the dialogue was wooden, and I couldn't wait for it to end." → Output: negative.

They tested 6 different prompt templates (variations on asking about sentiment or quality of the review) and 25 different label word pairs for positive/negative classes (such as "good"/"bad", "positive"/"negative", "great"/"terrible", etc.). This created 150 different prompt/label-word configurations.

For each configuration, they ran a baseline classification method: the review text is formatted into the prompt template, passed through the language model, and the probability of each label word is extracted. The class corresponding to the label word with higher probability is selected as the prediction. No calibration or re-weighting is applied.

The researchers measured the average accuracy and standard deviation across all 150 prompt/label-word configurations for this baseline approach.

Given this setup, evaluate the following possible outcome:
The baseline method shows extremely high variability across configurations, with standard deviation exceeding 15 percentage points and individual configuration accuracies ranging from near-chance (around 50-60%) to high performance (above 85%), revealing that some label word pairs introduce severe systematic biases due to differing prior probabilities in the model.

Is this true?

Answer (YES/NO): NO